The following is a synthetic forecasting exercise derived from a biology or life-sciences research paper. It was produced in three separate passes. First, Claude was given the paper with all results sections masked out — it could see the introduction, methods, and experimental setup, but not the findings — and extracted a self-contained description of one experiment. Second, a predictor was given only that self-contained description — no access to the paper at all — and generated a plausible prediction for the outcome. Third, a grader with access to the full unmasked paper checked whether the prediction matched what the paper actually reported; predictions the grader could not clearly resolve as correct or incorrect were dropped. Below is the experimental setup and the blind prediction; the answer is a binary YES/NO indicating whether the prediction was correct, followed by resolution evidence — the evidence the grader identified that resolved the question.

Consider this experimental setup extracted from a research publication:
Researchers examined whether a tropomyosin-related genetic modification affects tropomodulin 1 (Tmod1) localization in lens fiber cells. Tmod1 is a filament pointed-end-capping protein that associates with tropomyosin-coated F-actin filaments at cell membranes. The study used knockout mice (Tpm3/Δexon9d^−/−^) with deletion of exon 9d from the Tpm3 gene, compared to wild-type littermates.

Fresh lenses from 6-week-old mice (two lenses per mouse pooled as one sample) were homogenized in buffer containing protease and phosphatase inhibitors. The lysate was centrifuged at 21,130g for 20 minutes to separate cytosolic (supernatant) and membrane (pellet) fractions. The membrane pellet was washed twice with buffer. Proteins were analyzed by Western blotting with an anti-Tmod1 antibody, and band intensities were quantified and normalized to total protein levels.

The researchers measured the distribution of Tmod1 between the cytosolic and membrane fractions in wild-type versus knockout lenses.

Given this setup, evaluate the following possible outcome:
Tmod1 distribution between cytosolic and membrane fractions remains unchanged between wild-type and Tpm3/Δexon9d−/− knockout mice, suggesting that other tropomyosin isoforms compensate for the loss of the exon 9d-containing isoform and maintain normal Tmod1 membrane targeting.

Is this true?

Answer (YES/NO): YES